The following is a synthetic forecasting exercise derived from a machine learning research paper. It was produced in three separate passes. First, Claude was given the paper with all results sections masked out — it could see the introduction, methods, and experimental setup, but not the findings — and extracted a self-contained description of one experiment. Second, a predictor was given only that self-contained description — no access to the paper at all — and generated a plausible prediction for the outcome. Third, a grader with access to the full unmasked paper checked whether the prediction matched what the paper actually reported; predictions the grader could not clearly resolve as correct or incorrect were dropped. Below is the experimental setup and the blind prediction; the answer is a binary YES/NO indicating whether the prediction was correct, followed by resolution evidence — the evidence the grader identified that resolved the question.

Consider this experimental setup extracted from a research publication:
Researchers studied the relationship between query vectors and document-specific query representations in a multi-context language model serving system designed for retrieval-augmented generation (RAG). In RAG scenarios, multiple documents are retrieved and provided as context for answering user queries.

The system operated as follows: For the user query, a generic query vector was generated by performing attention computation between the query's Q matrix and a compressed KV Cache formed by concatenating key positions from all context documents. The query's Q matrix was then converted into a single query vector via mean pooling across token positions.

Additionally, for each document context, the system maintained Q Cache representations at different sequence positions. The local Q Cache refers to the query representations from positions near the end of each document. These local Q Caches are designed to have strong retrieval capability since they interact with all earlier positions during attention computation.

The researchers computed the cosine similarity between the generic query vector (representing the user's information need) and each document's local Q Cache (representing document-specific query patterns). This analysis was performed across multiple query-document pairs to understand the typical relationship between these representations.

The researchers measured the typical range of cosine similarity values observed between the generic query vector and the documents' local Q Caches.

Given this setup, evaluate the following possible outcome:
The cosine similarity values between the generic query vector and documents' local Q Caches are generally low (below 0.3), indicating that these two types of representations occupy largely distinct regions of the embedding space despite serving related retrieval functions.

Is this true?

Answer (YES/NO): YES